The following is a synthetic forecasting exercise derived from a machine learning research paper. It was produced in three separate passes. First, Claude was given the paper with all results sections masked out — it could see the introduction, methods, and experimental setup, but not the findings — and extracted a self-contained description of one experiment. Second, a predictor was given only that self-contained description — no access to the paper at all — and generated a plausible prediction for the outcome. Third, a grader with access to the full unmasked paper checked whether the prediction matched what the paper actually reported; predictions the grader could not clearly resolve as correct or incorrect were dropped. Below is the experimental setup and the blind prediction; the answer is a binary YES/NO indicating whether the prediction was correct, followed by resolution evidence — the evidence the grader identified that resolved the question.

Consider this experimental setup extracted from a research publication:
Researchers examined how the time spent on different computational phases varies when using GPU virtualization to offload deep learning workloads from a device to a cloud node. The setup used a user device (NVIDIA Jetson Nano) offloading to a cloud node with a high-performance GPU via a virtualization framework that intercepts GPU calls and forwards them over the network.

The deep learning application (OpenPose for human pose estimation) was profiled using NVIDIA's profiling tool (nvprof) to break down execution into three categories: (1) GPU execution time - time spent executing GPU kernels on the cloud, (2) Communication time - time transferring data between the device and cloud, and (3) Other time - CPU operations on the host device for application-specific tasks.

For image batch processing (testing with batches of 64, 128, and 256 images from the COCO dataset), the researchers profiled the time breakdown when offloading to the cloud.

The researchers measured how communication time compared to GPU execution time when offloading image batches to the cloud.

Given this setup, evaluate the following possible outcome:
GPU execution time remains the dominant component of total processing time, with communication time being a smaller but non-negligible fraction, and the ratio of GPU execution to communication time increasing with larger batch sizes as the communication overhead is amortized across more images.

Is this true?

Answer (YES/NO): NO